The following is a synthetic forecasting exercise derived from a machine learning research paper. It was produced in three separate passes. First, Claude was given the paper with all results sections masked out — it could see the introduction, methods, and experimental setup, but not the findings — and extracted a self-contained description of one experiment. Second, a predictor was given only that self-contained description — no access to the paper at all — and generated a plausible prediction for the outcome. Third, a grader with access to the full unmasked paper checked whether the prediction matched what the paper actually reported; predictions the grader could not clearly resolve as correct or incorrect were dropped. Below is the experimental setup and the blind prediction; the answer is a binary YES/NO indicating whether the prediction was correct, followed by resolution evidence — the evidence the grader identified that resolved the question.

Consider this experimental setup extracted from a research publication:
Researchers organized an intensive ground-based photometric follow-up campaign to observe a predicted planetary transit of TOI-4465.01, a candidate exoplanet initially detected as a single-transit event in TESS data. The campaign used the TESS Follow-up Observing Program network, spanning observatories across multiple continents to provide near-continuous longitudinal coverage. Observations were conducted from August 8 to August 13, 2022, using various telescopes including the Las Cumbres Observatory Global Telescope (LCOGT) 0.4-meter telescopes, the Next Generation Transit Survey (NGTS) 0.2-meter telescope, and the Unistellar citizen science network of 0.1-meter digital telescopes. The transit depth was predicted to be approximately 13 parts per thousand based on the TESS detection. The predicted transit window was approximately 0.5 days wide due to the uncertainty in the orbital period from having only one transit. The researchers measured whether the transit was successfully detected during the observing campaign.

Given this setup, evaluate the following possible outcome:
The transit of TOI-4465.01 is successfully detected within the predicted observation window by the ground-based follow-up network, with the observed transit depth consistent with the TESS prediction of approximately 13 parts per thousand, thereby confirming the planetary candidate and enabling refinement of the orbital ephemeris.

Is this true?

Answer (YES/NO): YES